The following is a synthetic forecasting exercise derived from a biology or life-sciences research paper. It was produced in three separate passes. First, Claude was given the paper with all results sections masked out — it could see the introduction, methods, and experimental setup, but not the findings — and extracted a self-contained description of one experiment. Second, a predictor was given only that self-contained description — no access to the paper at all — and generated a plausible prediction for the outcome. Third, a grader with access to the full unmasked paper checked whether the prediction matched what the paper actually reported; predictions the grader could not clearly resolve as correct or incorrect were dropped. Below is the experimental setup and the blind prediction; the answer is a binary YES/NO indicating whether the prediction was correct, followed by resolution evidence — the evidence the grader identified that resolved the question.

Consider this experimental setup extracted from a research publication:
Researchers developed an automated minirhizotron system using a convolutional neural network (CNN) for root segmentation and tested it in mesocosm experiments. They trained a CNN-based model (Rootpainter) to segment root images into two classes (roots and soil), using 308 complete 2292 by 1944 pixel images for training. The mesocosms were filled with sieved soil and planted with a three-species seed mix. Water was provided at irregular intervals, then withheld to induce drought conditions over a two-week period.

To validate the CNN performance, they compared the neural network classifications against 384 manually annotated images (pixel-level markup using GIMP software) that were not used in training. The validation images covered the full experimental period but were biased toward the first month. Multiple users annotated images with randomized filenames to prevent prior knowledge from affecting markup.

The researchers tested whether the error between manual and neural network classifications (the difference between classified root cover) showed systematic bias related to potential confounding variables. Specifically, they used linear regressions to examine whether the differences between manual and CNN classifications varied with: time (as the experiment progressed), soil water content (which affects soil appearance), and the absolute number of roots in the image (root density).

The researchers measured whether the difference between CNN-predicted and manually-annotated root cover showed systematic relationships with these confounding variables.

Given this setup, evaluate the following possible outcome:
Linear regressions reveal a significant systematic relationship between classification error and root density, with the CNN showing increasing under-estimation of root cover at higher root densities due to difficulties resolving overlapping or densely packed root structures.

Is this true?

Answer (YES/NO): NO